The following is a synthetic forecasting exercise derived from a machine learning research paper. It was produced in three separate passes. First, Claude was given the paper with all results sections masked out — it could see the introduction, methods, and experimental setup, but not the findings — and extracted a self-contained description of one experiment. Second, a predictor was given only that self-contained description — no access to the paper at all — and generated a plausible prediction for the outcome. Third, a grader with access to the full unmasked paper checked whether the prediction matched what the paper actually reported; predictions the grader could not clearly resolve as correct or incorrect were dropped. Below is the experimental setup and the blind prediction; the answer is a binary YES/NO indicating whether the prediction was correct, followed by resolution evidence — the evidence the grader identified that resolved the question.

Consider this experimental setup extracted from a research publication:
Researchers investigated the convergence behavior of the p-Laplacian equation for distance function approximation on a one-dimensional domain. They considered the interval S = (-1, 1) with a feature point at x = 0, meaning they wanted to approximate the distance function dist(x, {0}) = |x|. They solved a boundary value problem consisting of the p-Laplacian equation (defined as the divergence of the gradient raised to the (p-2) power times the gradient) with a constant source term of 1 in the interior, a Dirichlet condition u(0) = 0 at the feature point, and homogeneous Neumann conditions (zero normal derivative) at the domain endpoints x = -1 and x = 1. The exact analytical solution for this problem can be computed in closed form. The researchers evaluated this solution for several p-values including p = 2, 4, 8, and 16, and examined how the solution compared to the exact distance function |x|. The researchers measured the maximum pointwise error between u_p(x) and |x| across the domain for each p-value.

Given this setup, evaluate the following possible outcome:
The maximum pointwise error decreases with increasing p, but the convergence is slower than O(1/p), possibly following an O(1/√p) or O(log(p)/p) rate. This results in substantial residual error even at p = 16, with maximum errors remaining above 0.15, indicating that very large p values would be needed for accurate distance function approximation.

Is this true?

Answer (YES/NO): NO